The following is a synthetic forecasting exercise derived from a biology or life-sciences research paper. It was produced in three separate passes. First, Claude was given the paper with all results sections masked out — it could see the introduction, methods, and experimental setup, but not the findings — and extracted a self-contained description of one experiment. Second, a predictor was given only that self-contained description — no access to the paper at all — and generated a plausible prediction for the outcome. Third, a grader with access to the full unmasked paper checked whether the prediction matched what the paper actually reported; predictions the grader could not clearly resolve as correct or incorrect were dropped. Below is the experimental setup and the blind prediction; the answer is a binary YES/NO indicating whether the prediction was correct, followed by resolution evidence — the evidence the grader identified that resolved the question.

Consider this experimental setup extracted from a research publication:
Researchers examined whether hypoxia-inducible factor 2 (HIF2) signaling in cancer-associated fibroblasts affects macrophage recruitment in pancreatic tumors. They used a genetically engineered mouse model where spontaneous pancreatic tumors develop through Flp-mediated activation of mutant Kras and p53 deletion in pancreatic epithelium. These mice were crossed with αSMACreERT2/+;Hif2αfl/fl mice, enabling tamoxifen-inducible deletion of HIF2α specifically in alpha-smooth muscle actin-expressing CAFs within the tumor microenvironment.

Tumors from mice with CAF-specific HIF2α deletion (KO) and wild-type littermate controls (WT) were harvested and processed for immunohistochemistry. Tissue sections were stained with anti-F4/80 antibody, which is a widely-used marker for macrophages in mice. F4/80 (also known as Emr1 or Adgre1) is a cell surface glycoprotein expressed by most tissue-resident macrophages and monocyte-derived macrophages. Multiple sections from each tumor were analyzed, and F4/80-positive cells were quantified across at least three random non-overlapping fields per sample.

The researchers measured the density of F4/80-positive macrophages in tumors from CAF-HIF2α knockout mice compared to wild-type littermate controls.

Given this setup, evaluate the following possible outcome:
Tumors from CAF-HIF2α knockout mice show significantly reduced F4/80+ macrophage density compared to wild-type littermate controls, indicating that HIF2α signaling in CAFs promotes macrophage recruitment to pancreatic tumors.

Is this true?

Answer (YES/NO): YES